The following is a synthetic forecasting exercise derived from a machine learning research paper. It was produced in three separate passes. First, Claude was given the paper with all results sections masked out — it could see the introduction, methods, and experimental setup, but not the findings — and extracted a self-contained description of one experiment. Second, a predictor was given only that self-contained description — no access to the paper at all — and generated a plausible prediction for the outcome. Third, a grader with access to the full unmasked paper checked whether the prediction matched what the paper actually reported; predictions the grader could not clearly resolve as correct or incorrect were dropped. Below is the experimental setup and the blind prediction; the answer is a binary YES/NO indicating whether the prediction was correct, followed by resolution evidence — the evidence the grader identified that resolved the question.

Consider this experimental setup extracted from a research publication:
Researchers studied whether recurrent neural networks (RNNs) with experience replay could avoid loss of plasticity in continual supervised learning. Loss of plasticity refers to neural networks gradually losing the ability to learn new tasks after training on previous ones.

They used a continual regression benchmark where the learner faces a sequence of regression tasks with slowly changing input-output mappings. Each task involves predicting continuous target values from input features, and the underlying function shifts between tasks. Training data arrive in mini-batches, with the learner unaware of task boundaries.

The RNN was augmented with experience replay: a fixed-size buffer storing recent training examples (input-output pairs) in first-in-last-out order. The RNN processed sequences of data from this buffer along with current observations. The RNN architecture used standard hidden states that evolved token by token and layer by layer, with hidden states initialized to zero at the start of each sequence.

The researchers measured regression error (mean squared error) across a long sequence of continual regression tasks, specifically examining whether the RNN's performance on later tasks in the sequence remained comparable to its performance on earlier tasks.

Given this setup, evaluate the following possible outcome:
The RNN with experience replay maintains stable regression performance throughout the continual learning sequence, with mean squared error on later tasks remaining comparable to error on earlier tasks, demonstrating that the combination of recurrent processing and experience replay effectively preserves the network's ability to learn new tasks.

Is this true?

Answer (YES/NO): NO